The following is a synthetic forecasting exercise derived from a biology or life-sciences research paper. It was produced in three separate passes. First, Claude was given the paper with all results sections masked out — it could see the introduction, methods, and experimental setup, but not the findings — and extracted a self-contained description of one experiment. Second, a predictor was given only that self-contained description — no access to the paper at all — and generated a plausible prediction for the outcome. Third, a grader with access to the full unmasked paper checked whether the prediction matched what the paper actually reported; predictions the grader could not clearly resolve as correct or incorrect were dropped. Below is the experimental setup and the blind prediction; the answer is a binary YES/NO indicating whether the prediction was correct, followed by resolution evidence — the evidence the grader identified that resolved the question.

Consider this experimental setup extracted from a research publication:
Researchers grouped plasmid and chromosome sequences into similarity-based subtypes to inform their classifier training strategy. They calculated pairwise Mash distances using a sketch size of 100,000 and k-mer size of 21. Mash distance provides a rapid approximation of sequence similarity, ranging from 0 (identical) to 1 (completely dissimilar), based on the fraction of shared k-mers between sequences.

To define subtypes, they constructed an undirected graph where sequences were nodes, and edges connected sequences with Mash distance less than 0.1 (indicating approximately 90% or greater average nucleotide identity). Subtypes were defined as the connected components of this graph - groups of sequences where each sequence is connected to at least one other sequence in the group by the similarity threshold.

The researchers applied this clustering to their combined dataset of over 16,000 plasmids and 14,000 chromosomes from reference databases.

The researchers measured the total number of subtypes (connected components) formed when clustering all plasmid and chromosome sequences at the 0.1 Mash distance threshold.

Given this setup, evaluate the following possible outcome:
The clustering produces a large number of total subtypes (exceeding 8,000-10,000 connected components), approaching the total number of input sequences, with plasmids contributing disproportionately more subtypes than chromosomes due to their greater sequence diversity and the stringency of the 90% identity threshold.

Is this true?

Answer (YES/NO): NO